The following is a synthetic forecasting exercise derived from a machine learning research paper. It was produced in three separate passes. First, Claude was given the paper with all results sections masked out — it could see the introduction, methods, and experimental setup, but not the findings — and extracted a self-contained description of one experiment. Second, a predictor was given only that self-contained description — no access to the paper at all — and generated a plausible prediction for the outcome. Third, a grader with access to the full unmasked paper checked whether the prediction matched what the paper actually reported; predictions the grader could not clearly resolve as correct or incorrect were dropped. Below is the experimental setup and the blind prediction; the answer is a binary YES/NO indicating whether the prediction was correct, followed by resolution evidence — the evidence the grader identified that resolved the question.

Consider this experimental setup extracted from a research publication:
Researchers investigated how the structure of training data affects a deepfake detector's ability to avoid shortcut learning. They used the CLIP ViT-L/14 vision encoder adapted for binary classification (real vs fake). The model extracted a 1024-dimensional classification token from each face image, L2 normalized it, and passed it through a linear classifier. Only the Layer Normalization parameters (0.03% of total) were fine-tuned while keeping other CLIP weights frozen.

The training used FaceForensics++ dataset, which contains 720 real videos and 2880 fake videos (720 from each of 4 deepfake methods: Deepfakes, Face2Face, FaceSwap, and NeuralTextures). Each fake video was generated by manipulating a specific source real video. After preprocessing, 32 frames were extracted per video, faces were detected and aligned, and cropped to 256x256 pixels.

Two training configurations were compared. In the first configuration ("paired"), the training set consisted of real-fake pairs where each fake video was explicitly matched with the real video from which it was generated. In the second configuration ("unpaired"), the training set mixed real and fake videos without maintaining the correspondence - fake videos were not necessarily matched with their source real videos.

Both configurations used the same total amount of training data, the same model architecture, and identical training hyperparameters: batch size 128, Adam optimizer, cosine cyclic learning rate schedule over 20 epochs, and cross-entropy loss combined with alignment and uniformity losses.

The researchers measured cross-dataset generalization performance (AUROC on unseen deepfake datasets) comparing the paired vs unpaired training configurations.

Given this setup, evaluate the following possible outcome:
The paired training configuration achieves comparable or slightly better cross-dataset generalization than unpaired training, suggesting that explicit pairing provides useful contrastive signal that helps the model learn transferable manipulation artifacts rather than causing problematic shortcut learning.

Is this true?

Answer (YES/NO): NO